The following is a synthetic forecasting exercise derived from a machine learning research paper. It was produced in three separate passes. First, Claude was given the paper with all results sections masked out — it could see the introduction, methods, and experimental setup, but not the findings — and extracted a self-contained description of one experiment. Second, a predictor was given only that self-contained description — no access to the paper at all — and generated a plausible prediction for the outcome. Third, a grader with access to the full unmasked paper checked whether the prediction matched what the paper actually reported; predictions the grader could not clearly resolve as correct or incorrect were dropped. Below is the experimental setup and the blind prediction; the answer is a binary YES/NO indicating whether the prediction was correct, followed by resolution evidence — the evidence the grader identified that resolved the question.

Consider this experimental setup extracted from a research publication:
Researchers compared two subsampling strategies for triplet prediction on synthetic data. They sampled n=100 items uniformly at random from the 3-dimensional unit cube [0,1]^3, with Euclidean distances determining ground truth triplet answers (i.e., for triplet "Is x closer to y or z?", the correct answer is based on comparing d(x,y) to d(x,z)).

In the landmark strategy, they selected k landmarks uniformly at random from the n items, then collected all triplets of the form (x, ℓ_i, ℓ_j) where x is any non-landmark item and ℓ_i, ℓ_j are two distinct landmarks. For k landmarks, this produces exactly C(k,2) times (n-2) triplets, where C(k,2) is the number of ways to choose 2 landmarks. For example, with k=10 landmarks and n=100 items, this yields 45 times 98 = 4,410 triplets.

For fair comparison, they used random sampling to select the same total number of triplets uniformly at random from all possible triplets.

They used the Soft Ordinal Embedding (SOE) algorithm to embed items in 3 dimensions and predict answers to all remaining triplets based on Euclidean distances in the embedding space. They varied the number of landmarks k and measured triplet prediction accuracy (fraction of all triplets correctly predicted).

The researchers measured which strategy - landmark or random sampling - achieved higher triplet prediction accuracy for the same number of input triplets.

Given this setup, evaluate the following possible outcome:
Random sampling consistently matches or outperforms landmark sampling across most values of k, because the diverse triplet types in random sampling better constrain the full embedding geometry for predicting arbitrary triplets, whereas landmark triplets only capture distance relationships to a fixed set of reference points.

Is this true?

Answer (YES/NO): YES